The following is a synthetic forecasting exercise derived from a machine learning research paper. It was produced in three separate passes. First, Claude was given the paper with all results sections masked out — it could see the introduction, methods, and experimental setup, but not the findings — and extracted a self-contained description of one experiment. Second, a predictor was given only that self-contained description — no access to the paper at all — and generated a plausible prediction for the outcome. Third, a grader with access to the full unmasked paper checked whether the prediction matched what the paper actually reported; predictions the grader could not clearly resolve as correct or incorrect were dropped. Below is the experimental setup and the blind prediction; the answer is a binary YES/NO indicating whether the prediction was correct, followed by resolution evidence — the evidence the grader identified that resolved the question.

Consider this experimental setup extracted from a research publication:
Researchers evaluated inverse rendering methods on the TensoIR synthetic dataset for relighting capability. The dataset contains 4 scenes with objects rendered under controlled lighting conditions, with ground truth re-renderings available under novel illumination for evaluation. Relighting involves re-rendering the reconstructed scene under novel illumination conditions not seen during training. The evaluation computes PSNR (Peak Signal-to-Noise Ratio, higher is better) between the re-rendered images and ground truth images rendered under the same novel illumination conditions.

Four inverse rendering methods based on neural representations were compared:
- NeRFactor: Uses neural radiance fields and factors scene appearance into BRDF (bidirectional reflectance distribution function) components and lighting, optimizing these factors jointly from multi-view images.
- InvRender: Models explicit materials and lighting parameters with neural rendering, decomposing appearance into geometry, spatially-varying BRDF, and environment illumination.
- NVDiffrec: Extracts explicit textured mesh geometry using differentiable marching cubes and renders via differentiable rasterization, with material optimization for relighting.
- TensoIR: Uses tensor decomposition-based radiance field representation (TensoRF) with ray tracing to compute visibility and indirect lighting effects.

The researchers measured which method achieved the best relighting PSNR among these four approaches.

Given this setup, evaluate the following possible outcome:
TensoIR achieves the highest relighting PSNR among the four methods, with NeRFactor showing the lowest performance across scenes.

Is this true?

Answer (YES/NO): NO